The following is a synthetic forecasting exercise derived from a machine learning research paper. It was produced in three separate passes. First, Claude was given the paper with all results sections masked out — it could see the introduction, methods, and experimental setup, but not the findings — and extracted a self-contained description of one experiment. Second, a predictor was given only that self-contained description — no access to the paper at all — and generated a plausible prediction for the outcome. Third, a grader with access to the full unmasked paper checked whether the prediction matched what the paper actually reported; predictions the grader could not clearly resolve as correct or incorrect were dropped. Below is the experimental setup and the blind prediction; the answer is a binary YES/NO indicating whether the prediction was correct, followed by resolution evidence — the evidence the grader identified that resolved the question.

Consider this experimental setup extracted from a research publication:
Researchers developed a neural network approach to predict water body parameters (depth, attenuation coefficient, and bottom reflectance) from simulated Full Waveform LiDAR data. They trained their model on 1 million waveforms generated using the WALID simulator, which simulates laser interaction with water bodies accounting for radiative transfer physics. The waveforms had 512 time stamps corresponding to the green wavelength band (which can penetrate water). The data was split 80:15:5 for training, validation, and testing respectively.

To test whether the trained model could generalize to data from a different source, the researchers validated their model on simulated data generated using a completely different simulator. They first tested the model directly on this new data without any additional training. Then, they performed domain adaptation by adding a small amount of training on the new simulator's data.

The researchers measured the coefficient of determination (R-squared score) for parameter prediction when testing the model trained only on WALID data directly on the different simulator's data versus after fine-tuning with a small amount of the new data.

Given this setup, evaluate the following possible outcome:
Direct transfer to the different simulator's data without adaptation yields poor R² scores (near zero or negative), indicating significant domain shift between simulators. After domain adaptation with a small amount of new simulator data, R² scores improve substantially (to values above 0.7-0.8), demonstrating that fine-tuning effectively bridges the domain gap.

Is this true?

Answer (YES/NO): NO